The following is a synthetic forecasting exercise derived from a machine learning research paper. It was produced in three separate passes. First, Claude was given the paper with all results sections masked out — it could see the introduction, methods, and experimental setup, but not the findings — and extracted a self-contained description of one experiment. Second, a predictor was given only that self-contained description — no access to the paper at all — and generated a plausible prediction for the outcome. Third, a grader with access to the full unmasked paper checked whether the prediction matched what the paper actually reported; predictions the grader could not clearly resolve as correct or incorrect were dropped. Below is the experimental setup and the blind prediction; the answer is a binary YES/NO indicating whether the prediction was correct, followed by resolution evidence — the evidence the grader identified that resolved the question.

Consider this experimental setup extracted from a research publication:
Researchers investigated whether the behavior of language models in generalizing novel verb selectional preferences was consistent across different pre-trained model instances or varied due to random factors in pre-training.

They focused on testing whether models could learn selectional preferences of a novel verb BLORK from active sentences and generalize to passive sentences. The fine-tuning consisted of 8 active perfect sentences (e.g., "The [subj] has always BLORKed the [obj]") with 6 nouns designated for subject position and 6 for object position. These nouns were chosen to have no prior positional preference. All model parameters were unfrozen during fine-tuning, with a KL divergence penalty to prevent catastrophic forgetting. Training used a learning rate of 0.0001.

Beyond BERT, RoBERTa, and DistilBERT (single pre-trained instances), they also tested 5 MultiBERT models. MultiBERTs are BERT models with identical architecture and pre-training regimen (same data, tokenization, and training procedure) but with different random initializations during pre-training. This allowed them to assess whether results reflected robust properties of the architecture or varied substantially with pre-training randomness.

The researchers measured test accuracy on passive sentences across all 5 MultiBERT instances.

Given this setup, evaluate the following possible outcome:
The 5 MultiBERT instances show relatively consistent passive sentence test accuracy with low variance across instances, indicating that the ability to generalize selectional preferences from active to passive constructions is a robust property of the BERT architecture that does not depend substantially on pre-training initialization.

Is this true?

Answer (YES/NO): NO